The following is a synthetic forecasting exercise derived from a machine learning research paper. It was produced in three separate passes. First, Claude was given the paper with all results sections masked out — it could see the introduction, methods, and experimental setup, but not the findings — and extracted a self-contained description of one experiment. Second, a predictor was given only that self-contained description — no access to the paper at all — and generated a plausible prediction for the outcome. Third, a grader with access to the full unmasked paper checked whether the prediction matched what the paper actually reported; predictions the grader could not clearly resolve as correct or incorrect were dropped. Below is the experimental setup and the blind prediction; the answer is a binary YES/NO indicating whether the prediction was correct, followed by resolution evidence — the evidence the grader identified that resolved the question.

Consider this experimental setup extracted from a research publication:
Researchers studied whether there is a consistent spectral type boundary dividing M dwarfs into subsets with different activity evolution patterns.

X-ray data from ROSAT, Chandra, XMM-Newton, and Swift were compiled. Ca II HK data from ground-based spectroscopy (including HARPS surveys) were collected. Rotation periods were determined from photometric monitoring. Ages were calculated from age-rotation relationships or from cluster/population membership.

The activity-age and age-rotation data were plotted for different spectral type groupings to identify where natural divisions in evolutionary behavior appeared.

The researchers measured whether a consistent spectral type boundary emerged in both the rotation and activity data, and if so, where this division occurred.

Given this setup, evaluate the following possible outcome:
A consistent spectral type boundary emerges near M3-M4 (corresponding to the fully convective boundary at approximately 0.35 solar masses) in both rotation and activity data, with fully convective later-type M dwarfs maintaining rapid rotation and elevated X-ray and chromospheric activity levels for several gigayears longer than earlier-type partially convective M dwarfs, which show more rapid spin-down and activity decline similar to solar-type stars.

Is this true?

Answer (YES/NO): NO